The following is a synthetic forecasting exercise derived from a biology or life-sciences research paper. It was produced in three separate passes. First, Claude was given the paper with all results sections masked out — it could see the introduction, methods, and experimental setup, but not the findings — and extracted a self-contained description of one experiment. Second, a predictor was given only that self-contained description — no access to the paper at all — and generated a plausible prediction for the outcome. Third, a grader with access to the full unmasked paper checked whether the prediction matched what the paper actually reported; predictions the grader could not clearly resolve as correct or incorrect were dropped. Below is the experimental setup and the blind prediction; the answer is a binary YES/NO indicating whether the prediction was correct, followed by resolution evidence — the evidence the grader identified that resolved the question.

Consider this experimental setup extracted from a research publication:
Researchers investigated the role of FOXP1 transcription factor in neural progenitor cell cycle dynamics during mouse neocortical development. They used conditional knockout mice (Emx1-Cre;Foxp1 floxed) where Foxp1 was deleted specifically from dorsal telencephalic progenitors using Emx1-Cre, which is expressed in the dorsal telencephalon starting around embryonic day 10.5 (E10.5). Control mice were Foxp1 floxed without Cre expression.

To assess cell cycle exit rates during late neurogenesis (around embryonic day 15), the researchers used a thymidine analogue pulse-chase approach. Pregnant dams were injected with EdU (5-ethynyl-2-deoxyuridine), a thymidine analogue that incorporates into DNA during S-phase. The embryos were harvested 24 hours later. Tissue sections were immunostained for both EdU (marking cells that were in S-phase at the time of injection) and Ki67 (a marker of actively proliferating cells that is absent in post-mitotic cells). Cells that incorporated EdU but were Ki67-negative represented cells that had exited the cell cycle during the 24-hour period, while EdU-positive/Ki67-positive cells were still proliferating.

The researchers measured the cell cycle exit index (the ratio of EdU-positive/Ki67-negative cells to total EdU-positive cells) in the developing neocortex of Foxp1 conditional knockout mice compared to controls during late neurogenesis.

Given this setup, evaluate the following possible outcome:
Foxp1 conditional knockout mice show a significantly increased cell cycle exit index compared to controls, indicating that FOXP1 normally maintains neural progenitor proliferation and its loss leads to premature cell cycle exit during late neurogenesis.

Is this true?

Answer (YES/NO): YES